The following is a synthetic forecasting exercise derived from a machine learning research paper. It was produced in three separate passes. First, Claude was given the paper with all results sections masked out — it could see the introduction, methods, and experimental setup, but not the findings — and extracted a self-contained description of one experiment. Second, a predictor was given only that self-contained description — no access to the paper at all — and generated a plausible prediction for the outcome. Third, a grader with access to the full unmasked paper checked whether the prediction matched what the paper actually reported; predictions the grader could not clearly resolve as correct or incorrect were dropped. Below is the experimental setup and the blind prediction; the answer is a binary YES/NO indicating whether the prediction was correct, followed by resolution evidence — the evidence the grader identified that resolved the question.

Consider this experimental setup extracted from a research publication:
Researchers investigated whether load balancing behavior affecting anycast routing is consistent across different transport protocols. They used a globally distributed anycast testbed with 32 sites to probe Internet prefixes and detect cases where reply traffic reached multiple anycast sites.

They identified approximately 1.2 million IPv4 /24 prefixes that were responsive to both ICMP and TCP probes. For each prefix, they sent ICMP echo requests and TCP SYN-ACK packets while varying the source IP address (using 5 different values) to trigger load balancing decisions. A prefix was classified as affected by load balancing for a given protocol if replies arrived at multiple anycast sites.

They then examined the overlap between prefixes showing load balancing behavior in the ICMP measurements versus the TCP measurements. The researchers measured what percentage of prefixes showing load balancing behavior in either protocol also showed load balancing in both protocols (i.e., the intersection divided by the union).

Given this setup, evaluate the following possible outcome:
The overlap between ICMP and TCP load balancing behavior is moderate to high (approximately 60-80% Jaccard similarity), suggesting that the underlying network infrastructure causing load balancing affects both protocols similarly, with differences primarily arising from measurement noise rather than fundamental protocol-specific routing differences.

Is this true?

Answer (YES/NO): NO